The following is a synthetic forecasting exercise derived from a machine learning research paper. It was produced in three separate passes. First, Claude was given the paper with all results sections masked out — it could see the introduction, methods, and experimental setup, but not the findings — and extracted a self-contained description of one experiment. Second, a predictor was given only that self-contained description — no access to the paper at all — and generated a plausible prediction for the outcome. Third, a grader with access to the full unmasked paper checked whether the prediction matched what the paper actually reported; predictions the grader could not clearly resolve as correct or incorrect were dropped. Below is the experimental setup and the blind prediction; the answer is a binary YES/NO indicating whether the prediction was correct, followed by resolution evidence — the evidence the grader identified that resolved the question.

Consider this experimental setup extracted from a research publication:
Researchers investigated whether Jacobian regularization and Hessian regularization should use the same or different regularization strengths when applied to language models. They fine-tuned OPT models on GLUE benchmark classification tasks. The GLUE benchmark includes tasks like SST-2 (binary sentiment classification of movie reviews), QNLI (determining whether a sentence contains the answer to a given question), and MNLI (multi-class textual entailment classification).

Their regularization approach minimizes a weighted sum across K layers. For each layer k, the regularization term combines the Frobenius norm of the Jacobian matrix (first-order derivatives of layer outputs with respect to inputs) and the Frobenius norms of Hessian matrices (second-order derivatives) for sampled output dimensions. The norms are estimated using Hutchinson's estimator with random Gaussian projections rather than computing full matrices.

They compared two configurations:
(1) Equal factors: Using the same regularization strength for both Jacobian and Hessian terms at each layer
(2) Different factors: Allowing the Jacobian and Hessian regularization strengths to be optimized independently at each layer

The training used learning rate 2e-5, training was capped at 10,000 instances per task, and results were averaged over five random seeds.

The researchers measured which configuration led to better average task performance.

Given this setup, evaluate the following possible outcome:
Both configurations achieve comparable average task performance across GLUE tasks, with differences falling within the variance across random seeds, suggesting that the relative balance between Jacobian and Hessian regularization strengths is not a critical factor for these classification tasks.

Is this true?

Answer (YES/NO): NO